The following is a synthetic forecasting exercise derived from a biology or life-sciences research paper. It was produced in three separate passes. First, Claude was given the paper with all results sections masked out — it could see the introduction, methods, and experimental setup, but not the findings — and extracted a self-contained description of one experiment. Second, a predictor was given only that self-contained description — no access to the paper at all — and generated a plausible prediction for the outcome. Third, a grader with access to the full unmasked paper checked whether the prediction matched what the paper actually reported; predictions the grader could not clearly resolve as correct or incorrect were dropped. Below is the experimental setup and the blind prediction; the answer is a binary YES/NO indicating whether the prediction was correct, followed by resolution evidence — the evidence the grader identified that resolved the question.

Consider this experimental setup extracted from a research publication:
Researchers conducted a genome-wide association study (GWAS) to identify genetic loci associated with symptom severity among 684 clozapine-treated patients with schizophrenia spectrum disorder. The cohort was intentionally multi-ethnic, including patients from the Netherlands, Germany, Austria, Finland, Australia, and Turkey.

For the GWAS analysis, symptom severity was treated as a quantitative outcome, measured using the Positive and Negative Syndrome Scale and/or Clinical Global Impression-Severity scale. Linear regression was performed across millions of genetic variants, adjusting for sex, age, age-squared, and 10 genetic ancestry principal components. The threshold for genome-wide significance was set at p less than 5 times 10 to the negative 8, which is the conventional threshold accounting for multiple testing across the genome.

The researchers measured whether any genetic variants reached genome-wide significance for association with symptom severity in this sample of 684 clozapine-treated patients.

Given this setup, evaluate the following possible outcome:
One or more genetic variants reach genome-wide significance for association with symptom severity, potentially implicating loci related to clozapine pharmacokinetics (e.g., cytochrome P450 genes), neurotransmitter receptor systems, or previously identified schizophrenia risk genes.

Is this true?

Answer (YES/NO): NO